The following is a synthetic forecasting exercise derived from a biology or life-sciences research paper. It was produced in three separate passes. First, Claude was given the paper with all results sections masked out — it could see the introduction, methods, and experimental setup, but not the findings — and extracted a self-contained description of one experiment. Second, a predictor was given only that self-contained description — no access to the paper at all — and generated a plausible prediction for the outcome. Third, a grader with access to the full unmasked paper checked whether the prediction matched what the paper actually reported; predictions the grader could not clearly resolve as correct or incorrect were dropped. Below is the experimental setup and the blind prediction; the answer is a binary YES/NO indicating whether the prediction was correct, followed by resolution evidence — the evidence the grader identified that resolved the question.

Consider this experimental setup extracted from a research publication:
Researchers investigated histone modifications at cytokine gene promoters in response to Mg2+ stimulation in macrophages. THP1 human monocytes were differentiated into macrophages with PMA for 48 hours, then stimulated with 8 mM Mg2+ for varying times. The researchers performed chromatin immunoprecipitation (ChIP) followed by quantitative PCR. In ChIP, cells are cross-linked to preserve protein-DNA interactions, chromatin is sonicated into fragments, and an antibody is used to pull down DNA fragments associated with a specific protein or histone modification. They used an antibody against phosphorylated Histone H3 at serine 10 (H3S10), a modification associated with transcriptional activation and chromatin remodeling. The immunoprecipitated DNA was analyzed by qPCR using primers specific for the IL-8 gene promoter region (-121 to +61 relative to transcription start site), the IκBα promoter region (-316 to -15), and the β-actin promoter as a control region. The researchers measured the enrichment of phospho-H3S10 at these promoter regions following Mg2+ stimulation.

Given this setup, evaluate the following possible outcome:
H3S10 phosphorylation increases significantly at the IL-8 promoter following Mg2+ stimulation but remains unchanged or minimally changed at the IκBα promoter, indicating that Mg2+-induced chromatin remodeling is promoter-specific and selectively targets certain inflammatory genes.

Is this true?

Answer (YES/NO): NO